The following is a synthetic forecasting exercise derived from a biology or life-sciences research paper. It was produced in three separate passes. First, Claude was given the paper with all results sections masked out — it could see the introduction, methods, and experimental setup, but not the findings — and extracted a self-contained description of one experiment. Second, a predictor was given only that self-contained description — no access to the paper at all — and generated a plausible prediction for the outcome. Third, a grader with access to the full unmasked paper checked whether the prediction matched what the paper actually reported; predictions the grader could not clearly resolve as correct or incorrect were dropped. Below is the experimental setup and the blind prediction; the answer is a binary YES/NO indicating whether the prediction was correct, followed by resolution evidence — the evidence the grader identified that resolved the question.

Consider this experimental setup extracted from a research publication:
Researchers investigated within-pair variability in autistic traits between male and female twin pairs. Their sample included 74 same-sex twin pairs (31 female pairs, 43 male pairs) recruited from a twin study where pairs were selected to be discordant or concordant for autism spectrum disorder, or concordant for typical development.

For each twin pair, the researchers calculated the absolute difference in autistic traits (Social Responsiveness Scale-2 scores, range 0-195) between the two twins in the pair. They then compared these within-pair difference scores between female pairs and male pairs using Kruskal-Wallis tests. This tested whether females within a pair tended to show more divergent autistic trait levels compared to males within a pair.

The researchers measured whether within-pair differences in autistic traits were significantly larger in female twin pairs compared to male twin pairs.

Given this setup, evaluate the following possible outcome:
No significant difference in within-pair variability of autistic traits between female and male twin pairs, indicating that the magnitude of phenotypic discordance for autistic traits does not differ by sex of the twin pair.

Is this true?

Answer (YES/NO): YES